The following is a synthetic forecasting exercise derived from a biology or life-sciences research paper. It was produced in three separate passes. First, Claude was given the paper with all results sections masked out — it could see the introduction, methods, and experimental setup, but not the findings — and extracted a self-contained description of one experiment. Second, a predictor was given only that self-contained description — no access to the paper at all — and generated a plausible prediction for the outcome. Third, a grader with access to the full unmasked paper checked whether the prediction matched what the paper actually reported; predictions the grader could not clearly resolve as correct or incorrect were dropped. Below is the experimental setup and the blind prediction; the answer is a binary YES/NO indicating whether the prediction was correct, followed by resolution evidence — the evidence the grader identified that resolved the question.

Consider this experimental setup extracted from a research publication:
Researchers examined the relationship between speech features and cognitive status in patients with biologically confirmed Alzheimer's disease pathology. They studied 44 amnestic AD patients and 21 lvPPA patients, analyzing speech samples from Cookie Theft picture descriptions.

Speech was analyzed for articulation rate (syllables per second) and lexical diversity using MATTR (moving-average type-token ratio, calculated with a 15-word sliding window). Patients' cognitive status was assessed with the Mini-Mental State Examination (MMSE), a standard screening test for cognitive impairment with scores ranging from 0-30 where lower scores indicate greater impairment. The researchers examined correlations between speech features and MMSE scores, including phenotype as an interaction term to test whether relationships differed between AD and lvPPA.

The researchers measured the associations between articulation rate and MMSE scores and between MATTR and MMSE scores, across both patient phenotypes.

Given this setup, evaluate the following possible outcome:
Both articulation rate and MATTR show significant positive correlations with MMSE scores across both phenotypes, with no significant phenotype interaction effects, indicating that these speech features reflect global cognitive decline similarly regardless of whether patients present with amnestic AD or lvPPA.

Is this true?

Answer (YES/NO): NO